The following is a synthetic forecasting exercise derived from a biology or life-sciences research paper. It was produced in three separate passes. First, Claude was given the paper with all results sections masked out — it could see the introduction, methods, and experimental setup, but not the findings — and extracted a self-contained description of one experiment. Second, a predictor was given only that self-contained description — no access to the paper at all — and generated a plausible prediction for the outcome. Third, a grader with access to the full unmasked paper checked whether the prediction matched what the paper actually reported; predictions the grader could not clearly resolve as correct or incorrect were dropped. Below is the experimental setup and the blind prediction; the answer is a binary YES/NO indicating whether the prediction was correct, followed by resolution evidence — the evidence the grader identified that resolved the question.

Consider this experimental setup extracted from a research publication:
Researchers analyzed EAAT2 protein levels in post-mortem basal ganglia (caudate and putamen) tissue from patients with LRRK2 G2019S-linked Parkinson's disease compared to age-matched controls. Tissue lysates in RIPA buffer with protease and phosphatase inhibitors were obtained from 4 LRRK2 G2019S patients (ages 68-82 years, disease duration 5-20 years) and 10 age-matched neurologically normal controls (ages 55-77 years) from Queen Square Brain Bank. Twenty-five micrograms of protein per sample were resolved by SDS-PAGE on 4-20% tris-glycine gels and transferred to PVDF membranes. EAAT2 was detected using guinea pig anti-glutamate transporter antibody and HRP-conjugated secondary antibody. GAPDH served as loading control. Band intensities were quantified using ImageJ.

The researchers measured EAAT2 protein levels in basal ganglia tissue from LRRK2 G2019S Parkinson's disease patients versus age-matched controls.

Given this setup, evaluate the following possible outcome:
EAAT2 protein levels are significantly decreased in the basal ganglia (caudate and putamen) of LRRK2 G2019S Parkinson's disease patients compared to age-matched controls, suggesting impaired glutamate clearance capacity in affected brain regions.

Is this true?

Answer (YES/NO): YES